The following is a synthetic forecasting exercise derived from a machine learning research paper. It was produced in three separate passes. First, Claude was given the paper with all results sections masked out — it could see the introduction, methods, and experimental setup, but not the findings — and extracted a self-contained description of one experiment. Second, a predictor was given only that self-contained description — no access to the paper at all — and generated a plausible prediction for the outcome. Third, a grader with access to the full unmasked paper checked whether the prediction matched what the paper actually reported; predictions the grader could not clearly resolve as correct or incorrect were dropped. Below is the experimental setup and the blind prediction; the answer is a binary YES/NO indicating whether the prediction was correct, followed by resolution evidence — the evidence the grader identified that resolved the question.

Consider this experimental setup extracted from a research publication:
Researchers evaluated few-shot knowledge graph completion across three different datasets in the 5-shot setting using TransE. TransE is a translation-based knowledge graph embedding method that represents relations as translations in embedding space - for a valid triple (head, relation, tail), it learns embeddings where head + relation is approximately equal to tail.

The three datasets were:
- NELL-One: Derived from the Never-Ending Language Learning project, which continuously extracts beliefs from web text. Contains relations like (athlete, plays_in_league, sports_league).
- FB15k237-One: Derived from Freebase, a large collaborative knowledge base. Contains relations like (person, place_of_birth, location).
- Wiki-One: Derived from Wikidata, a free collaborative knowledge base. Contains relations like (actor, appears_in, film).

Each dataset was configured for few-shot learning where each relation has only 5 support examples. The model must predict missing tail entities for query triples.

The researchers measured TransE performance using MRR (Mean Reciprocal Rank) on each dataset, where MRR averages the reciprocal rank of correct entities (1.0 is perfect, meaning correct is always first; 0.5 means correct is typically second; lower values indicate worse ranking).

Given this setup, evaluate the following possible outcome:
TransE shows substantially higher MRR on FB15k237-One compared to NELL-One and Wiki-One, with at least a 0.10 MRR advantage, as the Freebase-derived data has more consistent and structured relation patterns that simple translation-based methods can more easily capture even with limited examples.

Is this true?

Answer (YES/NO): YES